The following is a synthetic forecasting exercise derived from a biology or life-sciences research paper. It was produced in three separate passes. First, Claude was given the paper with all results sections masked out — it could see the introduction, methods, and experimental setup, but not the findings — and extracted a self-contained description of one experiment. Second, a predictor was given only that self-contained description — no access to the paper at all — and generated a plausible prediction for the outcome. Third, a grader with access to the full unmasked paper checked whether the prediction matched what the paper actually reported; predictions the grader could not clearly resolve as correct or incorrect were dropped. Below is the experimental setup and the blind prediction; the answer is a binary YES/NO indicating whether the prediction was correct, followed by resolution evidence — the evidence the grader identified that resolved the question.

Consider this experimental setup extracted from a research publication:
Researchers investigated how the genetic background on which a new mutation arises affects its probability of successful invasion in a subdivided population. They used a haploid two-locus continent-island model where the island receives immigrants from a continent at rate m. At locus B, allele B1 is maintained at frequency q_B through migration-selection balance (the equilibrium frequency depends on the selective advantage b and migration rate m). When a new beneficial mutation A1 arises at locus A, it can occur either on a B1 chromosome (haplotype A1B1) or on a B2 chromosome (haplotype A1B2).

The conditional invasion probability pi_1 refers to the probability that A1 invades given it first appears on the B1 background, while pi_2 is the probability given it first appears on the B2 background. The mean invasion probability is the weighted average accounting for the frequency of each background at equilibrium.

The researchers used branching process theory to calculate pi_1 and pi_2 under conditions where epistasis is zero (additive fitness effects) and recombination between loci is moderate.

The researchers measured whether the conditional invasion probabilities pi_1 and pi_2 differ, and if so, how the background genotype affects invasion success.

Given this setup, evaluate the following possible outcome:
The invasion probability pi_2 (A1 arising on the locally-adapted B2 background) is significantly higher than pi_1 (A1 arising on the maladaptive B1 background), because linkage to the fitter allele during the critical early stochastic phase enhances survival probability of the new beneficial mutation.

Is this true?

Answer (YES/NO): NO